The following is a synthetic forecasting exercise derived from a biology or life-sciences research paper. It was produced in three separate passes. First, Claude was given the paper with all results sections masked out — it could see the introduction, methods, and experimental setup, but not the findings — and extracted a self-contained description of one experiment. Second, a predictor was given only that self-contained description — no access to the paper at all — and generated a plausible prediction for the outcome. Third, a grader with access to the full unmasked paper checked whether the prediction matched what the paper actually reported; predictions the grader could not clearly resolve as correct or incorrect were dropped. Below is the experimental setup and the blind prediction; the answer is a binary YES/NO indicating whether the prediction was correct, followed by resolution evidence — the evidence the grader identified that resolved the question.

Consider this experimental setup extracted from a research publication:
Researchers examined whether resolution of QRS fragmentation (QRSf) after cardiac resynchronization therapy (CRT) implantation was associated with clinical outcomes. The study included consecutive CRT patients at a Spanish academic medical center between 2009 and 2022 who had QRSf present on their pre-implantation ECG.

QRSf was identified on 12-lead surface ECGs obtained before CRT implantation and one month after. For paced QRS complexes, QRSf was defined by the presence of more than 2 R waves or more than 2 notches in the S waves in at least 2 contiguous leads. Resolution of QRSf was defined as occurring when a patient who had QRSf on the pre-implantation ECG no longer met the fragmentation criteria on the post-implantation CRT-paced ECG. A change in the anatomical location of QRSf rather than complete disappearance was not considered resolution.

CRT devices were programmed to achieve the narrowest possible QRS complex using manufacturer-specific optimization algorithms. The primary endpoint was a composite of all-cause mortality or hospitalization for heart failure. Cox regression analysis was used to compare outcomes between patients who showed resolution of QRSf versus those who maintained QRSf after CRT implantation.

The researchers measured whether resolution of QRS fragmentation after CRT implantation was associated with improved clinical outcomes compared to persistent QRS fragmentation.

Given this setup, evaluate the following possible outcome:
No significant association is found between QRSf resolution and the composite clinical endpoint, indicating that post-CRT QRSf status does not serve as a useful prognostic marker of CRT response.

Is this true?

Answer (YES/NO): NO